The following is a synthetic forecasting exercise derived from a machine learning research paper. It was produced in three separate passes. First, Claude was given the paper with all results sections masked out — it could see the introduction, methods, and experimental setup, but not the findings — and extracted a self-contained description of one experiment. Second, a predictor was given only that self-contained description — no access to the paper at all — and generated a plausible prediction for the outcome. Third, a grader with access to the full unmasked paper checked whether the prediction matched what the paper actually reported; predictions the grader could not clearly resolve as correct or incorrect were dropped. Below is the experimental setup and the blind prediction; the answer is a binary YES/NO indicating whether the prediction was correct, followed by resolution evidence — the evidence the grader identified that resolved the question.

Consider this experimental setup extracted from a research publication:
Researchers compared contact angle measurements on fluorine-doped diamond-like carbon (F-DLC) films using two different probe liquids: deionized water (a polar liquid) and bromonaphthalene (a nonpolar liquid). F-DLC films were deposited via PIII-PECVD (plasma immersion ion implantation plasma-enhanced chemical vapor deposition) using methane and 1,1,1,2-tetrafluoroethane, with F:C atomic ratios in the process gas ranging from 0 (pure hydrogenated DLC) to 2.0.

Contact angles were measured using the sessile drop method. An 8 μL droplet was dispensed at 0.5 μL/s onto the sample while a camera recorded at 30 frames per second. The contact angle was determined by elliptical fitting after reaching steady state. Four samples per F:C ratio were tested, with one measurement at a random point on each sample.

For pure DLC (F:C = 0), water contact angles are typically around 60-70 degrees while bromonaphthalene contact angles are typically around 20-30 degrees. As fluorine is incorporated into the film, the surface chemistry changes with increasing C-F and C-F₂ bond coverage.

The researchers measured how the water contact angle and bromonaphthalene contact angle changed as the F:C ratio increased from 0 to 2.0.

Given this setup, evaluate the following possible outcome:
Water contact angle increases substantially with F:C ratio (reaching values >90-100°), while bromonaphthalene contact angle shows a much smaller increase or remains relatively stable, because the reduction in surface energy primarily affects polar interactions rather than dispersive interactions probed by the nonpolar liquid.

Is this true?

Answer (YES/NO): NO